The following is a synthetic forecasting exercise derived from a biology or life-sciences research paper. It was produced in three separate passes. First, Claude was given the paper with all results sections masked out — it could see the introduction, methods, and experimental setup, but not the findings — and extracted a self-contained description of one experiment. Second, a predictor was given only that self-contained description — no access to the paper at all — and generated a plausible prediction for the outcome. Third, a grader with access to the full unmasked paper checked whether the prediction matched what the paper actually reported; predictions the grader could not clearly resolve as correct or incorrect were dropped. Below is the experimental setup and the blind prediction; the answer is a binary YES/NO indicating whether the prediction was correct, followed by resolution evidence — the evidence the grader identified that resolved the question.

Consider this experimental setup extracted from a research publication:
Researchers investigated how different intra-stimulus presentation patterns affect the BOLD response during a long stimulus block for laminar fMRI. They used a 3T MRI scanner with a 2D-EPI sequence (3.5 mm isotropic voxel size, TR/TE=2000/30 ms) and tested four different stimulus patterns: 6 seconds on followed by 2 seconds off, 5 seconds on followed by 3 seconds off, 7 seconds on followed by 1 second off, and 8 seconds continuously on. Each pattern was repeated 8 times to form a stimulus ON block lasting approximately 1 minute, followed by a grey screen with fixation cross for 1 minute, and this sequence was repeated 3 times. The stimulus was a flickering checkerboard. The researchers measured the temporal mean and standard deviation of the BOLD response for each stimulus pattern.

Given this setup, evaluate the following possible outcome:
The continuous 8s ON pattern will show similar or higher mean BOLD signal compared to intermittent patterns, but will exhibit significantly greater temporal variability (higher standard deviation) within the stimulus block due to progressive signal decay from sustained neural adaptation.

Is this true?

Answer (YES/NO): NO